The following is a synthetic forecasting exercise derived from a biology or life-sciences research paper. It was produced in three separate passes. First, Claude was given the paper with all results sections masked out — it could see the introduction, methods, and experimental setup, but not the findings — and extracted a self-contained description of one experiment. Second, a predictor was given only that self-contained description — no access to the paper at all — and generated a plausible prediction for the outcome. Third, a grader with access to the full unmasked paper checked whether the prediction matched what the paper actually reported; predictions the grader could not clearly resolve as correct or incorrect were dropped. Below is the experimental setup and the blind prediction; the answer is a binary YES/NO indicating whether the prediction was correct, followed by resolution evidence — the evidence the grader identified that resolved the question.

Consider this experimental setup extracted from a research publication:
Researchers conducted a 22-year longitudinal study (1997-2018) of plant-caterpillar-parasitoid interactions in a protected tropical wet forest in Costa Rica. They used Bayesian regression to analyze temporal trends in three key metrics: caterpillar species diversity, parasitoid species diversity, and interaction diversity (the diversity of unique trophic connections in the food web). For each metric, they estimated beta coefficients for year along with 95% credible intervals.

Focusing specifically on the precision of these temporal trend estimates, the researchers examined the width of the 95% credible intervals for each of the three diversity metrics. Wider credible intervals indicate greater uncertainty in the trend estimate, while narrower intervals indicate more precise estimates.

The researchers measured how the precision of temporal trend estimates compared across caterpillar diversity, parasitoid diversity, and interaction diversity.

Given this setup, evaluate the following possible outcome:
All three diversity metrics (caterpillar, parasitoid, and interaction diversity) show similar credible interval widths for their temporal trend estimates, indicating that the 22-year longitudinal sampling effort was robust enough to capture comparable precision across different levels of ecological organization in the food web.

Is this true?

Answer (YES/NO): NO